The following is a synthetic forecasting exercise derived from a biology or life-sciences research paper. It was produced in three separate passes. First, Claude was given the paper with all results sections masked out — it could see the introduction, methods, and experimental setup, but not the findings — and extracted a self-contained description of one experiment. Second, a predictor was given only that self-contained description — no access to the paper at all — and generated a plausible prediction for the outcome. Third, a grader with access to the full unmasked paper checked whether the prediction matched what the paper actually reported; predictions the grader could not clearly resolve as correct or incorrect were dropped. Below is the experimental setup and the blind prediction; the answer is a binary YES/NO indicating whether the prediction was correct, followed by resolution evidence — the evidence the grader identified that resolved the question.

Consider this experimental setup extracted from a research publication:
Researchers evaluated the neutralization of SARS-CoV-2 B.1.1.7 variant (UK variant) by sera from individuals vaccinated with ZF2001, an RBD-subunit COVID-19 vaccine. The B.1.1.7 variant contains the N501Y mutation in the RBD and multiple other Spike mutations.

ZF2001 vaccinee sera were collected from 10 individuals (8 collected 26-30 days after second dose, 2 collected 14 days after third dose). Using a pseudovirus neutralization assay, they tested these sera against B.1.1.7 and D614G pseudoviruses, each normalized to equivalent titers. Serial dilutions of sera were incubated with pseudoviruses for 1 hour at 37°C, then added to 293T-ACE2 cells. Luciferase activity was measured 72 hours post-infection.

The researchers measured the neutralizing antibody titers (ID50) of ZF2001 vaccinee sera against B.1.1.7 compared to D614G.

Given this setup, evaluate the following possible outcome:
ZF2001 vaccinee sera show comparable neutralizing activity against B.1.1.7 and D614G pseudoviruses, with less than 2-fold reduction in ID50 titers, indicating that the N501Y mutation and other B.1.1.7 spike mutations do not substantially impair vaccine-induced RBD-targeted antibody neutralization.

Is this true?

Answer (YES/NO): YES